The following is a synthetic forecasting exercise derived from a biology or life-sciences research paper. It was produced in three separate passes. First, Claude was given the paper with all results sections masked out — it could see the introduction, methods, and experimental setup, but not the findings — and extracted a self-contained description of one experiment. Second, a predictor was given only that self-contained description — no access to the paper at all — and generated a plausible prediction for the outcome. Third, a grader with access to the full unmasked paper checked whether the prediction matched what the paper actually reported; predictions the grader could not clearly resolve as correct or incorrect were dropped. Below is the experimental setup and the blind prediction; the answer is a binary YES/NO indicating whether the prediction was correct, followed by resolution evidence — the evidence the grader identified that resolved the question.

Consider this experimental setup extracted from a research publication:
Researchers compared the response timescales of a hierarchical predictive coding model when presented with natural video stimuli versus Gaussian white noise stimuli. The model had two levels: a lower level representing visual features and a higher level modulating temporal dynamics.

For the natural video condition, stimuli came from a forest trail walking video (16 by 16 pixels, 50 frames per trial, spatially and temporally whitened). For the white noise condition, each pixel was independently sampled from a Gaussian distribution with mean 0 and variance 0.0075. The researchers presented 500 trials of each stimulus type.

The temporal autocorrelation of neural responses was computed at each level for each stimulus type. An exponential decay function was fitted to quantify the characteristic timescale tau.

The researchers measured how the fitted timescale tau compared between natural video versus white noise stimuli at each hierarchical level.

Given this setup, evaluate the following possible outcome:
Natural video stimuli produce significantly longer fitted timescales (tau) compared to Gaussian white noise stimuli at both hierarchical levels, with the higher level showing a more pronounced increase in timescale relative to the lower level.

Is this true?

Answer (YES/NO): NO